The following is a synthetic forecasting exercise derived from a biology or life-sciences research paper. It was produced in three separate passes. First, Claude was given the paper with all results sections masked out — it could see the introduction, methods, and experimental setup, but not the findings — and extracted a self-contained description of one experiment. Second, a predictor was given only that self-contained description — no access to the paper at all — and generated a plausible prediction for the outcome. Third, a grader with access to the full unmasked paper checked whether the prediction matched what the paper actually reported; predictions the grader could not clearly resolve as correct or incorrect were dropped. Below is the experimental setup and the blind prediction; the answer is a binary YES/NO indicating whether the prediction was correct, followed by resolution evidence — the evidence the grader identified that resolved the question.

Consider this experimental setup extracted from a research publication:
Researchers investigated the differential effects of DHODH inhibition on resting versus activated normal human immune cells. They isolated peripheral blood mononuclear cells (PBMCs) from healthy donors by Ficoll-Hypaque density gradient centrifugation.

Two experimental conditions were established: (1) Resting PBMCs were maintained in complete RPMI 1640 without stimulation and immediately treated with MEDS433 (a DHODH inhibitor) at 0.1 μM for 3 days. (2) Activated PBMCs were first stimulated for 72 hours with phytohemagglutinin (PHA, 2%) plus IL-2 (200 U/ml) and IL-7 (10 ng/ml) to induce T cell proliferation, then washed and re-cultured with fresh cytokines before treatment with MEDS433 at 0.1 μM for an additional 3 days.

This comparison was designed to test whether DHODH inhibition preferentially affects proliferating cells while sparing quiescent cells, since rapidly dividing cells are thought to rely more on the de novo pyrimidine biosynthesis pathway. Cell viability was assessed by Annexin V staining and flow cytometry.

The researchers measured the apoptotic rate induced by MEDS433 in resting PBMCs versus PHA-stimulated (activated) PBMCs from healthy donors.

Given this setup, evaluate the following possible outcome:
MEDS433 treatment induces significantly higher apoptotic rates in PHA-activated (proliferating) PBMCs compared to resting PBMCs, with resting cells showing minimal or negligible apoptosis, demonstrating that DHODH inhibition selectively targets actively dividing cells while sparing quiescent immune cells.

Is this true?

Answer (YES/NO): YES